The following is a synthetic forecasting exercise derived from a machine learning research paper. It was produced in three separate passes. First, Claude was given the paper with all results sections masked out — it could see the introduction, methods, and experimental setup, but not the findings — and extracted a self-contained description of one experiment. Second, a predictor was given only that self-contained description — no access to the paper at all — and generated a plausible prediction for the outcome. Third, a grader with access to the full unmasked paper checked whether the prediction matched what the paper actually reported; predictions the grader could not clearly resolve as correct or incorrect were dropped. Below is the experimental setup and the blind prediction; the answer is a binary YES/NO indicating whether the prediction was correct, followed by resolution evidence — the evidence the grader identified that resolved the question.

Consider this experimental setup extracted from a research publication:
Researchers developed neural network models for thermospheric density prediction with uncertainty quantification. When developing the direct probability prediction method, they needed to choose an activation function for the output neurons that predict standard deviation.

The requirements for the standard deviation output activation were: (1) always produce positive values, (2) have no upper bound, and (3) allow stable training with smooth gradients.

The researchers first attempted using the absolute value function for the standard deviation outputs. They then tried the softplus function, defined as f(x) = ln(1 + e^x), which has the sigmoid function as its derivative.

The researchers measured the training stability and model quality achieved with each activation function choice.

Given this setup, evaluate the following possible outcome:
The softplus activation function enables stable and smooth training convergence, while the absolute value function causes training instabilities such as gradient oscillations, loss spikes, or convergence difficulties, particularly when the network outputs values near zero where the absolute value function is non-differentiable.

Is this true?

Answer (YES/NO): YES